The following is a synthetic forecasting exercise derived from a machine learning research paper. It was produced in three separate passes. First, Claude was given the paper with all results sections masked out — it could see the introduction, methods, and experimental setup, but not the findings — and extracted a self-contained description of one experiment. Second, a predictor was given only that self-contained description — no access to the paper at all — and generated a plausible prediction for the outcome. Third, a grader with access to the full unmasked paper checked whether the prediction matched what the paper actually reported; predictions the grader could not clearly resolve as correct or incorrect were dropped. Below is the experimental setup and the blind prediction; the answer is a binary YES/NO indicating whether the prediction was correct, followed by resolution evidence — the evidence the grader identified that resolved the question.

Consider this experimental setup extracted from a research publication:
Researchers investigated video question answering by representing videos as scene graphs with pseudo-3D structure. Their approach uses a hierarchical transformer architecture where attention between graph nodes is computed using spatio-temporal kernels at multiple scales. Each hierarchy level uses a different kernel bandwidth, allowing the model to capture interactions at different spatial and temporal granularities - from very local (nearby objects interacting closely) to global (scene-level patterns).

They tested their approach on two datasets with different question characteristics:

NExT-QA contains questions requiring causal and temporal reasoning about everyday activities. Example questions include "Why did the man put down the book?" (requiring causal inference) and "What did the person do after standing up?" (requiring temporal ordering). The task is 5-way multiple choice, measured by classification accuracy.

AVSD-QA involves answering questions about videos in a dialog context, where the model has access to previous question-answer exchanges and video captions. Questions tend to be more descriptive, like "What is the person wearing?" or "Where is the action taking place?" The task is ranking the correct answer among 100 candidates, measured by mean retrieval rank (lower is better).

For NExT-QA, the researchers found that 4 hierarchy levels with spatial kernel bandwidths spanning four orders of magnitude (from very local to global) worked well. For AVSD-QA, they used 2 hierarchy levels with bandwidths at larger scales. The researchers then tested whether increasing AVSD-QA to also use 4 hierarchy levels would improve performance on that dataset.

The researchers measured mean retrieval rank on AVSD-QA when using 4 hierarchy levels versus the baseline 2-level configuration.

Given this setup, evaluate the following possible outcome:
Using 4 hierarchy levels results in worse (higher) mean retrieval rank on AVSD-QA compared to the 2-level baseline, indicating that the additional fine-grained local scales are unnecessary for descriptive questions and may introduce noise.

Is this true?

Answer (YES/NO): YES